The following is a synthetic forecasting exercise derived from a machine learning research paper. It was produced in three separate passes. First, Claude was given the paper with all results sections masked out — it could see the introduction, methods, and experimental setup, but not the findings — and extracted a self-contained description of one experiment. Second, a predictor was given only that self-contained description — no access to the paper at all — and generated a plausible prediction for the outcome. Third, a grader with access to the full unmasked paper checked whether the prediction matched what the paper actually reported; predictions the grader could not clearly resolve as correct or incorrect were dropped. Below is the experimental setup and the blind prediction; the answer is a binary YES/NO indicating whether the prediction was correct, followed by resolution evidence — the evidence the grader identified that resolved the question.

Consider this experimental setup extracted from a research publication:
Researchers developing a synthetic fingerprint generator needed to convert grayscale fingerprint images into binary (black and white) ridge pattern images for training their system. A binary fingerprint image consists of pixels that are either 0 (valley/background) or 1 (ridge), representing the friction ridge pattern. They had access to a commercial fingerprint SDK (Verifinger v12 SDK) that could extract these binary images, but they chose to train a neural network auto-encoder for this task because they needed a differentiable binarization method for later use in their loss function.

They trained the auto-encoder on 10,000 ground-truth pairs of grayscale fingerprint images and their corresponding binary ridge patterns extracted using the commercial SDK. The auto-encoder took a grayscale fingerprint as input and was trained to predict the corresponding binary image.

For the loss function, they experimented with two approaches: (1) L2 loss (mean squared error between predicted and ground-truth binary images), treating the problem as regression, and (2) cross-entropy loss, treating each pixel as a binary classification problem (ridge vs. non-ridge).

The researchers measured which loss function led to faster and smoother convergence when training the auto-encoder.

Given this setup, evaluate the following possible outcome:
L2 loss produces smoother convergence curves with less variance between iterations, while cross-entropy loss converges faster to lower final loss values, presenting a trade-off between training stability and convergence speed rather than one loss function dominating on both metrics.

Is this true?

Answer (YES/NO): NO